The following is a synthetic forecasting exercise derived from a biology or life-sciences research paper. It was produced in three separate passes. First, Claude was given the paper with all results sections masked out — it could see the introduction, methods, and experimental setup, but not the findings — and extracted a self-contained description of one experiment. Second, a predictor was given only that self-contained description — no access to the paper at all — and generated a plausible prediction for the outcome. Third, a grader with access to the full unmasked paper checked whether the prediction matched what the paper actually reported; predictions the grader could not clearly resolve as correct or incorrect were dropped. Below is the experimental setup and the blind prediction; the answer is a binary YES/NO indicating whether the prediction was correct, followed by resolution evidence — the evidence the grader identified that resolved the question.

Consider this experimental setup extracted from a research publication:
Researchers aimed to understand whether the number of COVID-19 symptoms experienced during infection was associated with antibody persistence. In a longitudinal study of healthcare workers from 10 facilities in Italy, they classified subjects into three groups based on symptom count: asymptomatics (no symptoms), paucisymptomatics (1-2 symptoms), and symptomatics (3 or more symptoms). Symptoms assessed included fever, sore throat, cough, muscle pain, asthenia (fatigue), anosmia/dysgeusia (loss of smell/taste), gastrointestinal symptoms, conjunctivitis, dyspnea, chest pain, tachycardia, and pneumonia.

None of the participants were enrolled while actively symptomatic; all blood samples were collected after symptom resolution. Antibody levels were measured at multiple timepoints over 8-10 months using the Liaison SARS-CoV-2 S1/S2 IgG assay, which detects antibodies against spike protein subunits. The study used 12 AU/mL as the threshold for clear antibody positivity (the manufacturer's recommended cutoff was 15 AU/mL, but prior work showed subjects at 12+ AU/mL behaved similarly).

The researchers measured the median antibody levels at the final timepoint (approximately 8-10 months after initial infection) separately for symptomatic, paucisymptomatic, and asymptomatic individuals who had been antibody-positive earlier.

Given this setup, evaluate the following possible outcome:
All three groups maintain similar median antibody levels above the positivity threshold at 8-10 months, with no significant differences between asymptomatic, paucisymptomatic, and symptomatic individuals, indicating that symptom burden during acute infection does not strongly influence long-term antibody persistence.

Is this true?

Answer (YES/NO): NO